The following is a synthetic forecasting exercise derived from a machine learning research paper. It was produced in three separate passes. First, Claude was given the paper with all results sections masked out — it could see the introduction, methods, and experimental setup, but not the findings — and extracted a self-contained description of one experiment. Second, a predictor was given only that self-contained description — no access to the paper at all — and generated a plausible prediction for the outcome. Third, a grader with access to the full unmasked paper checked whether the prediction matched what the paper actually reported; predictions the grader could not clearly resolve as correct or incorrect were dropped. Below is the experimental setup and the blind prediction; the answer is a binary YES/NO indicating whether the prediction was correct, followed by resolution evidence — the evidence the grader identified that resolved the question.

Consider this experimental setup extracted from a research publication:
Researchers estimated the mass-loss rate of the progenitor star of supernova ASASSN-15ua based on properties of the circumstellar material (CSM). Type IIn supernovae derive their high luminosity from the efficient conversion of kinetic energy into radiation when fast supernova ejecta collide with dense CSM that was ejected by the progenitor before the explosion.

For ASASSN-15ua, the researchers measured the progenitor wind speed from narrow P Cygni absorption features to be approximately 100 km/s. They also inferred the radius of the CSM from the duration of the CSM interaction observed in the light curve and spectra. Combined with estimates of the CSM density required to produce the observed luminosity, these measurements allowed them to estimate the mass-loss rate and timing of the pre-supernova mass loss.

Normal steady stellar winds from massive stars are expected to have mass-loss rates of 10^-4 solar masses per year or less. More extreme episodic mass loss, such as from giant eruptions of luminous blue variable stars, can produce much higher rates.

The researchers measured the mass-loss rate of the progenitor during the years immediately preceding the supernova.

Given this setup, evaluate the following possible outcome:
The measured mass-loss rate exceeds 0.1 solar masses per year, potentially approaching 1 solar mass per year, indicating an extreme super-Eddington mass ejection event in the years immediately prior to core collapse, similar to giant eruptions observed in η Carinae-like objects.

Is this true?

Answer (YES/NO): YES